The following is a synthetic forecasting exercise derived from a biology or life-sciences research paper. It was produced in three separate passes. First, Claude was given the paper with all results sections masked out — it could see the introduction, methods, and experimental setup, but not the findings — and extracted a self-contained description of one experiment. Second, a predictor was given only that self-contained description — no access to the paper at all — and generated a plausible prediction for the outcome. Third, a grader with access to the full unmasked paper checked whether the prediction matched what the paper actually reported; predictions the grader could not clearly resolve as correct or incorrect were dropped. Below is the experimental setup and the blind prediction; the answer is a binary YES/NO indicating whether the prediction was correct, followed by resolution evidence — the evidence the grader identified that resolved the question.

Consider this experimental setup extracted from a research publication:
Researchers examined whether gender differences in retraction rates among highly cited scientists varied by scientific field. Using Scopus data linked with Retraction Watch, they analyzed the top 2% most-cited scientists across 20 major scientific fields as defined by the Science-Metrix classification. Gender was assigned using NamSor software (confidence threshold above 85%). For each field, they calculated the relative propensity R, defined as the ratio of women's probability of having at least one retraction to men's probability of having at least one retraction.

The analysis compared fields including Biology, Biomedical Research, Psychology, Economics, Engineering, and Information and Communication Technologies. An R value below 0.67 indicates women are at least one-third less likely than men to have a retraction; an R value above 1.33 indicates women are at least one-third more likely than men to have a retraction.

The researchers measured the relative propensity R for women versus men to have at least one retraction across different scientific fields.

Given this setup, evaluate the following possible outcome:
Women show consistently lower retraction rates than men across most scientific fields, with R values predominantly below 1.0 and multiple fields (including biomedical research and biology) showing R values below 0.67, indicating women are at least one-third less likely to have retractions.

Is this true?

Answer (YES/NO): NO